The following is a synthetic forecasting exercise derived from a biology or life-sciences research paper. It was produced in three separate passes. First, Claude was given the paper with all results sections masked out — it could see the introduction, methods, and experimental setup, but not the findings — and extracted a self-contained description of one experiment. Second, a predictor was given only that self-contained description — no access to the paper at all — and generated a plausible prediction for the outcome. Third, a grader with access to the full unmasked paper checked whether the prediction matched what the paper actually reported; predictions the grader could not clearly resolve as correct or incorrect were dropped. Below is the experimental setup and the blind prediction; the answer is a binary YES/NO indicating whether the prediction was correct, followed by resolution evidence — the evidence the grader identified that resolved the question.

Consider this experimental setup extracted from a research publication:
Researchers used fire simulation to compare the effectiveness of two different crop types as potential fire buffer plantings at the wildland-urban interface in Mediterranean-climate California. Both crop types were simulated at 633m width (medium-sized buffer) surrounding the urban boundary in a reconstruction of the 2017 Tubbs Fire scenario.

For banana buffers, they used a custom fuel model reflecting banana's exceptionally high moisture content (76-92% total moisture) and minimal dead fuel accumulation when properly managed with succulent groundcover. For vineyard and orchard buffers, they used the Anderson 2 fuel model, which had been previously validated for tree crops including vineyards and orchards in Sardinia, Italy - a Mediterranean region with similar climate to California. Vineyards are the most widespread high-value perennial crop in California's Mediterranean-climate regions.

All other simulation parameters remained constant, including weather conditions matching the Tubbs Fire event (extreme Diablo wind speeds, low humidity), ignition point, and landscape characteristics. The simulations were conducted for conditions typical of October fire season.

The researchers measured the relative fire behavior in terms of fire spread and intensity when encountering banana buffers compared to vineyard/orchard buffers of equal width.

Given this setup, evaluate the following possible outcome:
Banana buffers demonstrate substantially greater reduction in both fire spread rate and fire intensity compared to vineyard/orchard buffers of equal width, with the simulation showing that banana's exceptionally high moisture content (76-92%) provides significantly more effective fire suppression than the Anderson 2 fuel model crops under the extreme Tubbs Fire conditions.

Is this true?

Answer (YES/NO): YES